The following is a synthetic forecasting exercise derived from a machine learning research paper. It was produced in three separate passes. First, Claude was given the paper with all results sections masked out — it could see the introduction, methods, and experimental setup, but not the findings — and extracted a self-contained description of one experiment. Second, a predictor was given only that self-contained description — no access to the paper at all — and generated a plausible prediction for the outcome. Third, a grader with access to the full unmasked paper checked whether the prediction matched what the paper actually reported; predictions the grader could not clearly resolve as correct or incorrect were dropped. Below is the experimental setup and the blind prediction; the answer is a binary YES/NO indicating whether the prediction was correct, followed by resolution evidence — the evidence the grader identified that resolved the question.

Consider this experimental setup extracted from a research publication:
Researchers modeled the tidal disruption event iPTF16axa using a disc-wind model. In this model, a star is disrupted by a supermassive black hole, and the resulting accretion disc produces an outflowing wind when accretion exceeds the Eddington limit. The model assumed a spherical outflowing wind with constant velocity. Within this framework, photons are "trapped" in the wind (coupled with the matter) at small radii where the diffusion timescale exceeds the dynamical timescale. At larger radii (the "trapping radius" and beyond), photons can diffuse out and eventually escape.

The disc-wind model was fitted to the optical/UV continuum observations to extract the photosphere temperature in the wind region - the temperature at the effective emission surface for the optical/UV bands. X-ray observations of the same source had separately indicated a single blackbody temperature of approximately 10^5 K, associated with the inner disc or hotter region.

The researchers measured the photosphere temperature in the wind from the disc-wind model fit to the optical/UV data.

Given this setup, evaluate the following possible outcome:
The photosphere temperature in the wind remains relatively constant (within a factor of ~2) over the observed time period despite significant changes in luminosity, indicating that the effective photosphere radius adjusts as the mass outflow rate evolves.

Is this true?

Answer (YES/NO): YES